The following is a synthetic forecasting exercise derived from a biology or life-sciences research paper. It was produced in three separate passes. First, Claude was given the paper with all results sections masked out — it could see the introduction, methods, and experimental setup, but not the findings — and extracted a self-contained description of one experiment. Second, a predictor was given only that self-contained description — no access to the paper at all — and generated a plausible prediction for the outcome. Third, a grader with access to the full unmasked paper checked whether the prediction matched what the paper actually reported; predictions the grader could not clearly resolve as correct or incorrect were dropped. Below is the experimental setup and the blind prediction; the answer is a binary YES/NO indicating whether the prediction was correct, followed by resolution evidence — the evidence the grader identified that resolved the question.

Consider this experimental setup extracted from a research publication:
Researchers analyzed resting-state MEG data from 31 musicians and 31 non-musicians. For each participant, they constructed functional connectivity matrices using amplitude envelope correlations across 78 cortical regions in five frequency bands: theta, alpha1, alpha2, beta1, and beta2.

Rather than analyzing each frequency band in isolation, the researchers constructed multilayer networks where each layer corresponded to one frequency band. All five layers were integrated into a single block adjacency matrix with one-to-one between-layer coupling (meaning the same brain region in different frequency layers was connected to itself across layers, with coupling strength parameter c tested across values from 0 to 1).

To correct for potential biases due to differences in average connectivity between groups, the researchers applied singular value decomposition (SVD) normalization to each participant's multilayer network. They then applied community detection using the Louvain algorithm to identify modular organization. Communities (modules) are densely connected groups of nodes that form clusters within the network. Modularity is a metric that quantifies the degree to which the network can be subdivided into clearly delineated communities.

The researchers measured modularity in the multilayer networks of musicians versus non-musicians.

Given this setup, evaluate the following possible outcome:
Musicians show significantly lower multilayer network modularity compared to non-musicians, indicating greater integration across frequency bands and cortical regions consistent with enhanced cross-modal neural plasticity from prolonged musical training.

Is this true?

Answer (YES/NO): YES